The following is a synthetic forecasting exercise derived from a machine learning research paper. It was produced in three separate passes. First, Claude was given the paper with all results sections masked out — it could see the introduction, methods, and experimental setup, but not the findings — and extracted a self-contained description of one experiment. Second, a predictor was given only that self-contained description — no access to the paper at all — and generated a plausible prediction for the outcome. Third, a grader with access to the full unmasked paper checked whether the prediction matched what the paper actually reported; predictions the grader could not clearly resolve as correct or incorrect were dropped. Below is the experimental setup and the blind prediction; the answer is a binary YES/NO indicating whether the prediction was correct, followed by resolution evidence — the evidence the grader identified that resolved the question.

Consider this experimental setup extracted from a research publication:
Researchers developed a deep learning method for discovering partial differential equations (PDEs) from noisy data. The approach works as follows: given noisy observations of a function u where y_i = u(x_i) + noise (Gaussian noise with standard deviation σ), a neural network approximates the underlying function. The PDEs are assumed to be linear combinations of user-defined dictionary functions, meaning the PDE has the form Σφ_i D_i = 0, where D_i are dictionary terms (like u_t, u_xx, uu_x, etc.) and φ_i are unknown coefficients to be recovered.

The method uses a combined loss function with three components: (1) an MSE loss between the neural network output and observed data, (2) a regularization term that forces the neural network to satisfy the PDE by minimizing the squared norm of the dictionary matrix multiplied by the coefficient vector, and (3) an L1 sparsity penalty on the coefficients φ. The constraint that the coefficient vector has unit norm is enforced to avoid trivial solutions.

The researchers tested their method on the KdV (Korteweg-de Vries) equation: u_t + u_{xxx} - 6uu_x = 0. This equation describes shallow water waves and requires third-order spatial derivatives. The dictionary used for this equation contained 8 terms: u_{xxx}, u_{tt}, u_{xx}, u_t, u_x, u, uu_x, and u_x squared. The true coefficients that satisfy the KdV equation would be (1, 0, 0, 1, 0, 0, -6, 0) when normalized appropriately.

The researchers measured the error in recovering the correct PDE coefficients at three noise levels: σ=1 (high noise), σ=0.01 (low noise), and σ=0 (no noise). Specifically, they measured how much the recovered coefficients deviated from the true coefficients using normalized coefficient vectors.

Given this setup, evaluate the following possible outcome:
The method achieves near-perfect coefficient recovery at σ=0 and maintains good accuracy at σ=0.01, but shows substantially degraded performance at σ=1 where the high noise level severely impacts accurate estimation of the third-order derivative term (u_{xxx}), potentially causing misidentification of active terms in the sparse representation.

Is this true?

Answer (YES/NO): NO